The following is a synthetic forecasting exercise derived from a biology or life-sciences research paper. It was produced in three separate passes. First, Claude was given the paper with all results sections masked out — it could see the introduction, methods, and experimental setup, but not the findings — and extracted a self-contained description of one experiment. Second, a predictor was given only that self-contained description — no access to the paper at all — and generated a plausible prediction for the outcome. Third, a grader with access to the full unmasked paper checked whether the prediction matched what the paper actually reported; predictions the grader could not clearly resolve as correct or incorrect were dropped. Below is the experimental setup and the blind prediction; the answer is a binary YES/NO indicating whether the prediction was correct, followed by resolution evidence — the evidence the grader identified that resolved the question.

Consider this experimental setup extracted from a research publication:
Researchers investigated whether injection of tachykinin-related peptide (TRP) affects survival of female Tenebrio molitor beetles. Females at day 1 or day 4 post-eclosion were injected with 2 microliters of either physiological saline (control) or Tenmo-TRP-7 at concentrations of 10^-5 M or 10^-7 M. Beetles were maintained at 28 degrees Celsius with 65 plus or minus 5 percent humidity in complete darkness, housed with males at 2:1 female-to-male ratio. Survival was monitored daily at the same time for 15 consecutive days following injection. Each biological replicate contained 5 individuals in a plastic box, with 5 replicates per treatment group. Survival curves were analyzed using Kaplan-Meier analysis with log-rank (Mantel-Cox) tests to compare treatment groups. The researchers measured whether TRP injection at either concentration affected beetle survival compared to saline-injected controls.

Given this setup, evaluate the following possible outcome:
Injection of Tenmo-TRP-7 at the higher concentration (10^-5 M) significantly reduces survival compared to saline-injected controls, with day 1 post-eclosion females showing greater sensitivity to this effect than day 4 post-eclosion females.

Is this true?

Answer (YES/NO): NO